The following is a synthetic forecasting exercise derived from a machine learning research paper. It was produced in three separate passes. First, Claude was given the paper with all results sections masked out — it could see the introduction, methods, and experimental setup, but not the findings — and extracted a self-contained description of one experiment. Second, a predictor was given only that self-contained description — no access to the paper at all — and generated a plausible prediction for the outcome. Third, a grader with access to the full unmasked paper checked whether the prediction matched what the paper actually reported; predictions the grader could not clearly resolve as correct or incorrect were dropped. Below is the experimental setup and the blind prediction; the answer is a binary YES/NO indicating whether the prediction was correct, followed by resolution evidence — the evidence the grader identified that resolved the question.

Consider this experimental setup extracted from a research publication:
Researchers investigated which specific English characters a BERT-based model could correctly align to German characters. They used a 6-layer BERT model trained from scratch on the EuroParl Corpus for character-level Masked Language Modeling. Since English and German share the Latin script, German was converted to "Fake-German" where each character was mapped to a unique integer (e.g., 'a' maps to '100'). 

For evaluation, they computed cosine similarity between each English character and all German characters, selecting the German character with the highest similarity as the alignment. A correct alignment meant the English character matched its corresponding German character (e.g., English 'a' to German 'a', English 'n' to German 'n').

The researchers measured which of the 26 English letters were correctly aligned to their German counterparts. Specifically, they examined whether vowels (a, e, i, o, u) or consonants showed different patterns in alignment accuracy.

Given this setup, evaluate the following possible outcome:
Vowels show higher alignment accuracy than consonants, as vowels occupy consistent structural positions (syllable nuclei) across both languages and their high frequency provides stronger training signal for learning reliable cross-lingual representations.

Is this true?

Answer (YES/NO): YES